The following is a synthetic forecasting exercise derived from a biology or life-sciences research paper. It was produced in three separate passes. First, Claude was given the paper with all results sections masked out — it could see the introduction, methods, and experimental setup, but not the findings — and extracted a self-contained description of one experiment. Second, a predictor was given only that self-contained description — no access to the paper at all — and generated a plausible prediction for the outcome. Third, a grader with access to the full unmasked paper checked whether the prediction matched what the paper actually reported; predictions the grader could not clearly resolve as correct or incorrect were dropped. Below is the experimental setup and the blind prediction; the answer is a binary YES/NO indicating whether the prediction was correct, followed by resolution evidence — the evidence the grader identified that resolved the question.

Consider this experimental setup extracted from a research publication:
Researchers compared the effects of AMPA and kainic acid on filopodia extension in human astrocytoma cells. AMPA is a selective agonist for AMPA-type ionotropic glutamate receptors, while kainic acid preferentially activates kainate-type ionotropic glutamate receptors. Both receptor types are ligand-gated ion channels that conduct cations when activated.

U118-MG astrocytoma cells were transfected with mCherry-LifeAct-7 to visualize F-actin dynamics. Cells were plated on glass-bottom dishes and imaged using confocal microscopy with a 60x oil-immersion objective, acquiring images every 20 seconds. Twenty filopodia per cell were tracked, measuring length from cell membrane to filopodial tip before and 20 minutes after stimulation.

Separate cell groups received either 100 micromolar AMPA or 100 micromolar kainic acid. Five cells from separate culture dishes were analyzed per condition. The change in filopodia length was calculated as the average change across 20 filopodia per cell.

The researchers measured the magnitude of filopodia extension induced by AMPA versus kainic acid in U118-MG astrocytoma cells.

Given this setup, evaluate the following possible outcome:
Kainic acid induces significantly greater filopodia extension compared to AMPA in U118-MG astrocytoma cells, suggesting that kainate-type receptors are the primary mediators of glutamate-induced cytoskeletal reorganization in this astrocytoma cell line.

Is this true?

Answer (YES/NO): YES